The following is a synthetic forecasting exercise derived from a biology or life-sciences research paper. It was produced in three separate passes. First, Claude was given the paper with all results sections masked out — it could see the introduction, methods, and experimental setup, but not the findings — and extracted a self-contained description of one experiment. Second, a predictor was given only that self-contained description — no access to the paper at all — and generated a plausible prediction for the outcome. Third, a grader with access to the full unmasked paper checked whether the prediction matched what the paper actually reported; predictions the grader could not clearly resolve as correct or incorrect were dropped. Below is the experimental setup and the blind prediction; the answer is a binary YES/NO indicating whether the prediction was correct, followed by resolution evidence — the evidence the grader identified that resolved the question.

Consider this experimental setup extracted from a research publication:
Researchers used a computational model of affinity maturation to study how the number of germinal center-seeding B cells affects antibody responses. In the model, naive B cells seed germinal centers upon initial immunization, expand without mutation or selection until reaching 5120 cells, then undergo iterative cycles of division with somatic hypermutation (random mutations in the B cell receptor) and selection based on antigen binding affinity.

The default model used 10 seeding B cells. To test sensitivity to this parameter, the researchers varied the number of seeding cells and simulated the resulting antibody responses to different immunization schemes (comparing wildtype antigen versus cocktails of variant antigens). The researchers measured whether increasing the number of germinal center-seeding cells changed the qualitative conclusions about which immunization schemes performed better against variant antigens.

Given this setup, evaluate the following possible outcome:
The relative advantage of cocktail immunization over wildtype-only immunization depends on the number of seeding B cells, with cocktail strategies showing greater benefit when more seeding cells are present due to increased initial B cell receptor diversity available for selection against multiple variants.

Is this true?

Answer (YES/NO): NO